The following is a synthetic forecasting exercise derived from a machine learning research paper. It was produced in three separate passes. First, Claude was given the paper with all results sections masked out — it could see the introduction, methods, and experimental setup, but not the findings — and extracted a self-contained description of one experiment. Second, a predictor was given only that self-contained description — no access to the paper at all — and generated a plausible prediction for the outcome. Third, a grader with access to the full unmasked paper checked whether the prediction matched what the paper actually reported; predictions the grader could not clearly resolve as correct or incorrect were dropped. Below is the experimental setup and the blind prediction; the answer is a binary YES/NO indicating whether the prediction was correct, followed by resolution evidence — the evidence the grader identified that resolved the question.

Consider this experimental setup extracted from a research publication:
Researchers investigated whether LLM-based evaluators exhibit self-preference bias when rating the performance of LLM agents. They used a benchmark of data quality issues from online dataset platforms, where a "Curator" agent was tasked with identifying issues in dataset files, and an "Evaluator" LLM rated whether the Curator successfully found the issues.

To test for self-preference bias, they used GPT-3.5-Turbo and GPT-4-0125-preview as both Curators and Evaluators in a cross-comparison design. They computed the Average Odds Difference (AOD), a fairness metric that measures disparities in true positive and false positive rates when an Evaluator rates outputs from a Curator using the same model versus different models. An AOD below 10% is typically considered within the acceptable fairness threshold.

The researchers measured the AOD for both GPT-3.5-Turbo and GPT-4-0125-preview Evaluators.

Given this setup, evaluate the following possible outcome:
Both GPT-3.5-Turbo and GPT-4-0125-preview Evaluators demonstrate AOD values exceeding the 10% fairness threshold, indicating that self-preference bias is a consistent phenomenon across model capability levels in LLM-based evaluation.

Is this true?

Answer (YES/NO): NO